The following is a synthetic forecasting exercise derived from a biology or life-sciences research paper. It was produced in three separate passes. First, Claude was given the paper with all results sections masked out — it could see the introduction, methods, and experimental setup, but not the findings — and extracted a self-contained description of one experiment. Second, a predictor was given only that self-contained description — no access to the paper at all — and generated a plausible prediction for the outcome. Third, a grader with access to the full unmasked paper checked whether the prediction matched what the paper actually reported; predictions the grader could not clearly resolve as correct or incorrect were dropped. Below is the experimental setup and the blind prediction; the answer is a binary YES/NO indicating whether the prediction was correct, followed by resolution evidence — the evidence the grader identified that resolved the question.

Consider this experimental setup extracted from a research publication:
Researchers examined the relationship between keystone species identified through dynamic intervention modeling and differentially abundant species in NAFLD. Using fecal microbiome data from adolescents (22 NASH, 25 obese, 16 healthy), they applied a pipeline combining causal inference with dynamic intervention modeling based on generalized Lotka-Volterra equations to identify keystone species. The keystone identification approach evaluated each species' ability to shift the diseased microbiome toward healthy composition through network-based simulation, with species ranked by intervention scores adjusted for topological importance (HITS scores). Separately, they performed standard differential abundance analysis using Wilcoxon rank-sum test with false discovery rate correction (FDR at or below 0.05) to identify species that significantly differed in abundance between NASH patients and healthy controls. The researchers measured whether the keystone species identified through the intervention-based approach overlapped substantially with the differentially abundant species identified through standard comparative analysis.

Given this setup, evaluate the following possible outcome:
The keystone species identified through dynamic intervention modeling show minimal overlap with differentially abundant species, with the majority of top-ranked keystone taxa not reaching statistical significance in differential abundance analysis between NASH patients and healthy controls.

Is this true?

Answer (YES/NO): NO